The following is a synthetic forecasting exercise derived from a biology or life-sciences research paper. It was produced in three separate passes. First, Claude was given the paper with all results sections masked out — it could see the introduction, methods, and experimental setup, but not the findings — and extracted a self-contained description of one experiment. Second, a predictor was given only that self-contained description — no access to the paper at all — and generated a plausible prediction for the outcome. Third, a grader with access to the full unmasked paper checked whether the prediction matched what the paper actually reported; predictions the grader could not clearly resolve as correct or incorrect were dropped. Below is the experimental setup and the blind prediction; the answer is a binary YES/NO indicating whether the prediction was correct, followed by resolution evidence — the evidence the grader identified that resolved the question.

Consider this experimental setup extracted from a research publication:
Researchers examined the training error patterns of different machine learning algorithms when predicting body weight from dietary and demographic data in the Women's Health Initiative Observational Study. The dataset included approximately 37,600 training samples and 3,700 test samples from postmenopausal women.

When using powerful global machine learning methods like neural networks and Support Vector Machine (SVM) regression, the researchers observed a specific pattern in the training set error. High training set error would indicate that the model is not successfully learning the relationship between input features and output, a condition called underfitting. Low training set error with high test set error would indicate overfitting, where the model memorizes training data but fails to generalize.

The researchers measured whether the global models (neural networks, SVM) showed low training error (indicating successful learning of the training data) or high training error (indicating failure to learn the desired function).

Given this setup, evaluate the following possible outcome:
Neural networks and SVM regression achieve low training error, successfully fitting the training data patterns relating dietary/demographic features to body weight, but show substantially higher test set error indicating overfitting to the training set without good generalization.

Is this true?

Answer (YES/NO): NO